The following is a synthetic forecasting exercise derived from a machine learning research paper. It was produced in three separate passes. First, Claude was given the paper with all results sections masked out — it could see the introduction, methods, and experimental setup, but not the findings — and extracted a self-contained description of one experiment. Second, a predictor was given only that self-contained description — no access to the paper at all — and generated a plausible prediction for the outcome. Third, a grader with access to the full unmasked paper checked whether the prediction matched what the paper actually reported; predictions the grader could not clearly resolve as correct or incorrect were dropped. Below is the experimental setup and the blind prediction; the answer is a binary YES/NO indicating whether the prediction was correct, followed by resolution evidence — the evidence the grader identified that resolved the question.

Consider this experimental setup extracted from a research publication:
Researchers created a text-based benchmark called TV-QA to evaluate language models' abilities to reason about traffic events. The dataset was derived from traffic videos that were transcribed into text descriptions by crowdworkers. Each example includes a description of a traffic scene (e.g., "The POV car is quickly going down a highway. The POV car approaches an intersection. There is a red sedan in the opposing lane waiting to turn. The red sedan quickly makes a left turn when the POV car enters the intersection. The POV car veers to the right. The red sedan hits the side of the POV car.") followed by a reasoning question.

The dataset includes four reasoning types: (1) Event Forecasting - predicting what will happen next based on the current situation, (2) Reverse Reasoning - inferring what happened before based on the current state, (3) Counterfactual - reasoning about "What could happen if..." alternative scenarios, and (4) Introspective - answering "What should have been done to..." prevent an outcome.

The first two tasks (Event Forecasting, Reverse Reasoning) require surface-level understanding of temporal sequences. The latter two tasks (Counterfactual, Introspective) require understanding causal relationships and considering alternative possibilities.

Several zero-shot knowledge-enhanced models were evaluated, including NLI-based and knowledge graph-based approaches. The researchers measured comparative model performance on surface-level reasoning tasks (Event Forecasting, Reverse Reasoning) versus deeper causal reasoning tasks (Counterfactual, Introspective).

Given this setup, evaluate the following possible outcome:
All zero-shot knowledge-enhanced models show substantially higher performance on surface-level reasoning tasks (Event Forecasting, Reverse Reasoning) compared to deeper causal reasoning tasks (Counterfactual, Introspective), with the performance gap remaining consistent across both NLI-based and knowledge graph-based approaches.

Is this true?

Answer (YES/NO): NO